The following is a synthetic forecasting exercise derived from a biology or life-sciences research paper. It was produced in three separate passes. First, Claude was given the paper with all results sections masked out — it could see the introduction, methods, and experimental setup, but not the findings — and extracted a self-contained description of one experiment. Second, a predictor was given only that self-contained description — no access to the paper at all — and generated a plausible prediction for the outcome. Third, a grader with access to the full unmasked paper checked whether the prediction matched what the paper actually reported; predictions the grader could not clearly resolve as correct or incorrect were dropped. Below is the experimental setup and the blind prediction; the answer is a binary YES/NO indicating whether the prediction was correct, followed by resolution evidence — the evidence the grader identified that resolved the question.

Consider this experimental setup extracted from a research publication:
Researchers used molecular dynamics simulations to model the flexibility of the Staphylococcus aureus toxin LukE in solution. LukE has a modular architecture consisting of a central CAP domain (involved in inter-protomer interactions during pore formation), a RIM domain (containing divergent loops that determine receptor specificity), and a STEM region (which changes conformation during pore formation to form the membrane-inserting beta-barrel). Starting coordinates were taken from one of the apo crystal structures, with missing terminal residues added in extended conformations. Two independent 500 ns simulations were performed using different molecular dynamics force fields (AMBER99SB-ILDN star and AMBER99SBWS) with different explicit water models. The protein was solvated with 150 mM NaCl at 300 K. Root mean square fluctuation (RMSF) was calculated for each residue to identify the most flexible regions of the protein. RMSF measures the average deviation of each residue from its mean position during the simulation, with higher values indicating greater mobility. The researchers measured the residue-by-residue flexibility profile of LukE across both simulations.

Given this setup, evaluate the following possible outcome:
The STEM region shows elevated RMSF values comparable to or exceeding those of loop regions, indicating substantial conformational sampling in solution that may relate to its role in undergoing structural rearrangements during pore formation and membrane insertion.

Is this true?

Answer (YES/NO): NO